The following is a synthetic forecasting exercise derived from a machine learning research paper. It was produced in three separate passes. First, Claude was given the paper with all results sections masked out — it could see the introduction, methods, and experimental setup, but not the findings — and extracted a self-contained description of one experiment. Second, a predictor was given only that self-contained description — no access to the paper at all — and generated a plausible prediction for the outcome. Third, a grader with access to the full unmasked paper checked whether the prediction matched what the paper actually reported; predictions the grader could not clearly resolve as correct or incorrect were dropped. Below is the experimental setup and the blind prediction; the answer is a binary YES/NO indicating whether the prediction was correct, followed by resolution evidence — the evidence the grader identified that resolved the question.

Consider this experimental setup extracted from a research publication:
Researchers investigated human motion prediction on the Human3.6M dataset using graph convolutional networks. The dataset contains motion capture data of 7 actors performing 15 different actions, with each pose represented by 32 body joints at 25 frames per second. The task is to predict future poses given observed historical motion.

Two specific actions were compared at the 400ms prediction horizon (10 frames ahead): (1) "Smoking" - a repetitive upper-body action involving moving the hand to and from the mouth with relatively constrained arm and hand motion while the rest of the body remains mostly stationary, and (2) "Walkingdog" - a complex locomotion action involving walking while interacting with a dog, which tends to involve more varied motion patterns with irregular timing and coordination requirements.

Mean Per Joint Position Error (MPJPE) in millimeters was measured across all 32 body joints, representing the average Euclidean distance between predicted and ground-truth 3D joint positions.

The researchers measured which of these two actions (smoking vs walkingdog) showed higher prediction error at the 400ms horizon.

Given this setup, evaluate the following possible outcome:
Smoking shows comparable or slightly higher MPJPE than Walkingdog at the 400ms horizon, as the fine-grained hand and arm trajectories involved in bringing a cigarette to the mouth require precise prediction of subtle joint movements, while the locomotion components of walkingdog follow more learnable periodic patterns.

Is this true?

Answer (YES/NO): NO